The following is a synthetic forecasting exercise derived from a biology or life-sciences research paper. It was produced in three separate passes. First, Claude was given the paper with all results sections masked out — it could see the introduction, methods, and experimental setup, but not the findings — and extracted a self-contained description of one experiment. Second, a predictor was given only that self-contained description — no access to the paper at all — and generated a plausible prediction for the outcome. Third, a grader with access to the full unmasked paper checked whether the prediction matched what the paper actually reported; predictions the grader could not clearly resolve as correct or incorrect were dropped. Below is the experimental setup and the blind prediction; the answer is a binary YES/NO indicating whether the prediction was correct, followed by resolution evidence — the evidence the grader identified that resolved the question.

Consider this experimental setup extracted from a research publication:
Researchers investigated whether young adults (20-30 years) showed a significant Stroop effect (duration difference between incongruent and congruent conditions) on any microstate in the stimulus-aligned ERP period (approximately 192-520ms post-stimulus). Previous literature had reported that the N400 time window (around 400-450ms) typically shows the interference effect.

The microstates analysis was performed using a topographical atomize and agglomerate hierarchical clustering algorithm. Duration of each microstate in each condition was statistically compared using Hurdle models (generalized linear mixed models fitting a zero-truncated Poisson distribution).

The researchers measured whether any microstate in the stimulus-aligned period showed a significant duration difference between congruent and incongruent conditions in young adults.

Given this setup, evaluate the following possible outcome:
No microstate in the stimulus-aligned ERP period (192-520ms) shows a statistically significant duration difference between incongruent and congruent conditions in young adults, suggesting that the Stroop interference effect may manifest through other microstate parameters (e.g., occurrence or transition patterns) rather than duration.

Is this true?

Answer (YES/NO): YES